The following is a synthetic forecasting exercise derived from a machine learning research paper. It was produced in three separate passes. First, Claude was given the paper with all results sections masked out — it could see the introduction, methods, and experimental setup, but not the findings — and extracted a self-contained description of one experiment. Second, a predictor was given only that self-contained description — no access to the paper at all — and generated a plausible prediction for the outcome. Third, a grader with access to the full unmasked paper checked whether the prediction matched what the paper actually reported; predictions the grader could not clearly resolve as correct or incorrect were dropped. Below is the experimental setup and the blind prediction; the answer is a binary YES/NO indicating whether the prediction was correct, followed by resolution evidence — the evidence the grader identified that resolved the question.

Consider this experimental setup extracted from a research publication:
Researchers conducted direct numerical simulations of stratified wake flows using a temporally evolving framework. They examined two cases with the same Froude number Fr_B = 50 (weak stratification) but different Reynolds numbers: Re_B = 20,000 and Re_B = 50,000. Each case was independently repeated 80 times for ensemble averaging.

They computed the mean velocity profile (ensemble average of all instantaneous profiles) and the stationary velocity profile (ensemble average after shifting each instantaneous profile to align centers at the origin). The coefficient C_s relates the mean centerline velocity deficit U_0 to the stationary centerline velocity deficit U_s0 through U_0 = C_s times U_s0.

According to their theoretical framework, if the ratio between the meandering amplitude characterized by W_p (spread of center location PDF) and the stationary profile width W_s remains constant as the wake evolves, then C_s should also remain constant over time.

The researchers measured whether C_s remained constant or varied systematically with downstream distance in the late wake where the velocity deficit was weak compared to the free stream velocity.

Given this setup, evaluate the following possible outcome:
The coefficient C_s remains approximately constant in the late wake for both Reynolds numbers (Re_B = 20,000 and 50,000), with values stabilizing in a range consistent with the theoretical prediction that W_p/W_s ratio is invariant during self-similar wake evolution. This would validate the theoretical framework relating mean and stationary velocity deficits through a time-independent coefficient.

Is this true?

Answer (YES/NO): NO